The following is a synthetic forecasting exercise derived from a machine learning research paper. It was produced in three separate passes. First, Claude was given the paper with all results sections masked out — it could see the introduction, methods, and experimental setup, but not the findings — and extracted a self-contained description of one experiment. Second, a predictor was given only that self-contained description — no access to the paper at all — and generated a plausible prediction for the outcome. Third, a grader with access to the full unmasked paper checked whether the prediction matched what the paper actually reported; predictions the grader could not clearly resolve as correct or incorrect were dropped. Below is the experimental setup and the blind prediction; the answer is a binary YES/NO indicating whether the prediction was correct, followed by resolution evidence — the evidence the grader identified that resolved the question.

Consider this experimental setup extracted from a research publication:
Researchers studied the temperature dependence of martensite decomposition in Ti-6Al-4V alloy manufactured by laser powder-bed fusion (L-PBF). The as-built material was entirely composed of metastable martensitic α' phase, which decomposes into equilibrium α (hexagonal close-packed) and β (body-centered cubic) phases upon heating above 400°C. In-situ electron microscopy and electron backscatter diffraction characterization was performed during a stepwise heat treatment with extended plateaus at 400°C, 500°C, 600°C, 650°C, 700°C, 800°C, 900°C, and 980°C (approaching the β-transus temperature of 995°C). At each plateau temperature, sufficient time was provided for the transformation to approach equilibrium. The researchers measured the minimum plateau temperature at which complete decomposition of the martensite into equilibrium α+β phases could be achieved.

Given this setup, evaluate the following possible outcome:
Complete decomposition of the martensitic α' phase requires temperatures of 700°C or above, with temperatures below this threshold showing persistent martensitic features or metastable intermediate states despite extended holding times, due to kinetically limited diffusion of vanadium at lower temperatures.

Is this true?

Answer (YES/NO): NO